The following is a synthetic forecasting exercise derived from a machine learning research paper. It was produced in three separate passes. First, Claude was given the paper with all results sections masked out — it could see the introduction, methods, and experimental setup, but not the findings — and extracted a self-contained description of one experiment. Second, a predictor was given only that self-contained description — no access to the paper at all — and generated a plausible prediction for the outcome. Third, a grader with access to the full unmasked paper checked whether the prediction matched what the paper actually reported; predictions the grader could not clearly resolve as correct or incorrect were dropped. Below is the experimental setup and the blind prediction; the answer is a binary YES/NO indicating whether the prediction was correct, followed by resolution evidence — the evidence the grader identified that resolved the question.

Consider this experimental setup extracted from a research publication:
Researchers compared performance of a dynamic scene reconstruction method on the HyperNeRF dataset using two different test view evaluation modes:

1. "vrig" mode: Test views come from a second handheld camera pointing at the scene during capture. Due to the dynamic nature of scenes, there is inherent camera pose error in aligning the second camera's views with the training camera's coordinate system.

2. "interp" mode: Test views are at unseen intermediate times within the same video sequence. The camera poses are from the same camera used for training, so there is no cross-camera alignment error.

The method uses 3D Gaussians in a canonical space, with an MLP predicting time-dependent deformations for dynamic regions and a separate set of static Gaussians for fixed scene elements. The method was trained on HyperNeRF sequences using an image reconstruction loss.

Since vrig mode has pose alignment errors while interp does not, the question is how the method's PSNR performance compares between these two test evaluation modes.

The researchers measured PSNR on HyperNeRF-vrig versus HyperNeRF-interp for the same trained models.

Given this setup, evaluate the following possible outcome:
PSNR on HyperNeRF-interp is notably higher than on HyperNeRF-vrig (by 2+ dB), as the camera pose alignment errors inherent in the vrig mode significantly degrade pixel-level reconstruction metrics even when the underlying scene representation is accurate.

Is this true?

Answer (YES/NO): YES